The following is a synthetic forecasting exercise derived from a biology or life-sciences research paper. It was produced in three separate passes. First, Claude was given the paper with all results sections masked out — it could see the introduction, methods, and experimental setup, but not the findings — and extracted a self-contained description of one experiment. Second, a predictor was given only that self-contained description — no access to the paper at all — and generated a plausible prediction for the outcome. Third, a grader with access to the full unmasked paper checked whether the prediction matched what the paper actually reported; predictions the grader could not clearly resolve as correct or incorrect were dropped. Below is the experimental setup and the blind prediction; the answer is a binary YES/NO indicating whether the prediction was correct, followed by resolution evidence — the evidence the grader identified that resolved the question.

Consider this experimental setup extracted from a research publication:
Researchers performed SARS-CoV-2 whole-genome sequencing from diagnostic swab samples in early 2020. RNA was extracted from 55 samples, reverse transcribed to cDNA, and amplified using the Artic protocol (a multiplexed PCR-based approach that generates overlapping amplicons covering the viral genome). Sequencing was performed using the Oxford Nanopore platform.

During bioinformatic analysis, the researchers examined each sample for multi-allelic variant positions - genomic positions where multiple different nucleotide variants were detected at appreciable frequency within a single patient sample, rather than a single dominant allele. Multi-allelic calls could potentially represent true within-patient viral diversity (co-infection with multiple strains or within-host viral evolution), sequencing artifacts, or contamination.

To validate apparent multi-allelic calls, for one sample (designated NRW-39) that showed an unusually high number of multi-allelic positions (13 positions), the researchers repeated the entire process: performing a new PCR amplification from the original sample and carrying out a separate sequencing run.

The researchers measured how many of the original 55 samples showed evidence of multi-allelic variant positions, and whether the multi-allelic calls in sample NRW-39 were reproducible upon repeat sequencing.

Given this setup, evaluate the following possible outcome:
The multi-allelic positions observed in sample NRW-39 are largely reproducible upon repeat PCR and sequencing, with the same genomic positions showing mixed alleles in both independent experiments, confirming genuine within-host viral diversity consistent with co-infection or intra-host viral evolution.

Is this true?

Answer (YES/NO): NO